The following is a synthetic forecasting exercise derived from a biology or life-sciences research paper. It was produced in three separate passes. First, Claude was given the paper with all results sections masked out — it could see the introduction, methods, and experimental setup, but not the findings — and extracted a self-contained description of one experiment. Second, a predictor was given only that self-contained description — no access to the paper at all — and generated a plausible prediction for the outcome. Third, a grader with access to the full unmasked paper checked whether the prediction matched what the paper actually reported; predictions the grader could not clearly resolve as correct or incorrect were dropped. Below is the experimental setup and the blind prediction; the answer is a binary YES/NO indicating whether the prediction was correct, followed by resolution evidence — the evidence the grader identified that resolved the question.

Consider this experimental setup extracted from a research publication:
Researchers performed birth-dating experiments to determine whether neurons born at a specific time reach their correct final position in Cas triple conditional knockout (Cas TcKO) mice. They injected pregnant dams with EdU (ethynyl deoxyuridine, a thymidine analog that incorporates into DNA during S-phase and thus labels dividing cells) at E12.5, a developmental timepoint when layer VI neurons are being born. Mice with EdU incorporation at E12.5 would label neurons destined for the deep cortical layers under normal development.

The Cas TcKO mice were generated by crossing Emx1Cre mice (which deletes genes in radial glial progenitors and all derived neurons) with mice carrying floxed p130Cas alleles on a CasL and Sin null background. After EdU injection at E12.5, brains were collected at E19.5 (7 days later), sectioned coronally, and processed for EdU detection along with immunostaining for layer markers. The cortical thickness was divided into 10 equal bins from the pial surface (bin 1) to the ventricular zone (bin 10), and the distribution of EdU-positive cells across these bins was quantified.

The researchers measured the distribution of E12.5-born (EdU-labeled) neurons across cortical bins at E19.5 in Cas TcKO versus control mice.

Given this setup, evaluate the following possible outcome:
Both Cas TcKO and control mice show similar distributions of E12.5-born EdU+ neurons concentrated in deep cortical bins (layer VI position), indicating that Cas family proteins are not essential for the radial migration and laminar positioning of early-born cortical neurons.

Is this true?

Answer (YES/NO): NO